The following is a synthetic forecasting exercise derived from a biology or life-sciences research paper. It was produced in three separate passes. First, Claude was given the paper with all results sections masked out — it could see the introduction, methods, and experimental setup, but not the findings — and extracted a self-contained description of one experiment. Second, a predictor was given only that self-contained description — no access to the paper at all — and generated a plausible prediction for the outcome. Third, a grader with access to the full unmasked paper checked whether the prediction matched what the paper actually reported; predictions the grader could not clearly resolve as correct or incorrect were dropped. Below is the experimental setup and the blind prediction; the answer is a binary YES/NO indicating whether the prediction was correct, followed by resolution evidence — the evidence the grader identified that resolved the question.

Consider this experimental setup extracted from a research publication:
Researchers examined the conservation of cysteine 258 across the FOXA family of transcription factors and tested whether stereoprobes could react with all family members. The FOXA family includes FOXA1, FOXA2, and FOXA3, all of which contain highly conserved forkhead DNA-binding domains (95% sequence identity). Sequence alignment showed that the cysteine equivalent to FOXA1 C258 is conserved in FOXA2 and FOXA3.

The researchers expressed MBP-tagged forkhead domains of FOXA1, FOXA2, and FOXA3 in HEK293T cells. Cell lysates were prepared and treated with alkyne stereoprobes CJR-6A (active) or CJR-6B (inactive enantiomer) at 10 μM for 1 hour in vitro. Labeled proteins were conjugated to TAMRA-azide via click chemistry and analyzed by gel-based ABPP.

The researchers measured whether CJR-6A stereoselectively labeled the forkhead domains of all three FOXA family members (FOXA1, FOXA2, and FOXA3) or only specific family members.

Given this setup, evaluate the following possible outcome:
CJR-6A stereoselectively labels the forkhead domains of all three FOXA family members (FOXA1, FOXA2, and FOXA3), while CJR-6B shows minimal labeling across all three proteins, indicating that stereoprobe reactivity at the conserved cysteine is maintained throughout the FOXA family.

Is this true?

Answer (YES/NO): YES